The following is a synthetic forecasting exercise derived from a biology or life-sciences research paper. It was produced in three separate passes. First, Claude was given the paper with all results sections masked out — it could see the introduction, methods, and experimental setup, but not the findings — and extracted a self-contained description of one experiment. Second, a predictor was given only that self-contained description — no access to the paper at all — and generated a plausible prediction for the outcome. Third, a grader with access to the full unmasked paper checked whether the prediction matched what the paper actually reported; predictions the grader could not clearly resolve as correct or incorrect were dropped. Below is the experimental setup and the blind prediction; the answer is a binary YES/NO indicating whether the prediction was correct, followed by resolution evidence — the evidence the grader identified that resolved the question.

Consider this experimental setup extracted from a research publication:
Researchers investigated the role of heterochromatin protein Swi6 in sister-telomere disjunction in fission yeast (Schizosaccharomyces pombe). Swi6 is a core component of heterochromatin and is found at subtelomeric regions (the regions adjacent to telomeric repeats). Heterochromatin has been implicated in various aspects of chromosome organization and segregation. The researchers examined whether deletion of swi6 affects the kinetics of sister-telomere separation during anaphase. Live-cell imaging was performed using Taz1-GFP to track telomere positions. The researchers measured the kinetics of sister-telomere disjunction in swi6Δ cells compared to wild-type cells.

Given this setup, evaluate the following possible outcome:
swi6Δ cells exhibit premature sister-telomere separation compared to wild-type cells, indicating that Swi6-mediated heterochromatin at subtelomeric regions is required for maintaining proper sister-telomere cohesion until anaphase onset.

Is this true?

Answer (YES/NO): NO